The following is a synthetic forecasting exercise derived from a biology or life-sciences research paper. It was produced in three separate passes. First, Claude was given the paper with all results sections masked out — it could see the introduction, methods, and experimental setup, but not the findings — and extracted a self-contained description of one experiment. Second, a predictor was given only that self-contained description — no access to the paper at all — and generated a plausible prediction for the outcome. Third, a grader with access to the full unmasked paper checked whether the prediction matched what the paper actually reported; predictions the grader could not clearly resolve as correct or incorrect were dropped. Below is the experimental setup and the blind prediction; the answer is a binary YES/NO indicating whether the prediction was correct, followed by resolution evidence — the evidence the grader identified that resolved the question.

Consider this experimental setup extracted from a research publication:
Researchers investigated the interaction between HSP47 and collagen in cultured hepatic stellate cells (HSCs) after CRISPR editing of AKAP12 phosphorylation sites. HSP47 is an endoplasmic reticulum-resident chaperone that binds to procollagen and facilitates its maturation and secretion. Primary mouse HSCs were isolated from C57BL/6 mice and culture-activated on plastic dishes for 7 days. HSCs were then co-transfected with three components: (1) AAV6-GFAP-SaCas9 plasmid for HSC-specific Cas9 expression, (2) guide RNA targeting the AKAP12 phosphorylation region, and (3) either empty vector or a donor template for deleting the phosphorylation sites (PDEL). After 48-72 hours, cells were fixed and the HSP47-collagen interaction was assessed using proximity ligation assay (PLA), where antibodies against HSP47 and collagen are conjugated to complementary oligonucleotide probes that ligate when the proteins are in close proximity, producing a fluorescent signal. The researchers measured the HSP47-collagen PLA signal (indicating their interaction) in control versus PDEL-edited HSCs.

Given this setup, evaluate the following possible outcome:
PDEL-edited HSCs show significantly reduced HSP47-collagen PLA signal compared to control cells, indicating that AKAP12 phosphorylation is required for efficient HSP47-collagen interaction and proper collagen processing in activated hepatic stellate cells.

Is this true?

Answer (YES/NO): YES